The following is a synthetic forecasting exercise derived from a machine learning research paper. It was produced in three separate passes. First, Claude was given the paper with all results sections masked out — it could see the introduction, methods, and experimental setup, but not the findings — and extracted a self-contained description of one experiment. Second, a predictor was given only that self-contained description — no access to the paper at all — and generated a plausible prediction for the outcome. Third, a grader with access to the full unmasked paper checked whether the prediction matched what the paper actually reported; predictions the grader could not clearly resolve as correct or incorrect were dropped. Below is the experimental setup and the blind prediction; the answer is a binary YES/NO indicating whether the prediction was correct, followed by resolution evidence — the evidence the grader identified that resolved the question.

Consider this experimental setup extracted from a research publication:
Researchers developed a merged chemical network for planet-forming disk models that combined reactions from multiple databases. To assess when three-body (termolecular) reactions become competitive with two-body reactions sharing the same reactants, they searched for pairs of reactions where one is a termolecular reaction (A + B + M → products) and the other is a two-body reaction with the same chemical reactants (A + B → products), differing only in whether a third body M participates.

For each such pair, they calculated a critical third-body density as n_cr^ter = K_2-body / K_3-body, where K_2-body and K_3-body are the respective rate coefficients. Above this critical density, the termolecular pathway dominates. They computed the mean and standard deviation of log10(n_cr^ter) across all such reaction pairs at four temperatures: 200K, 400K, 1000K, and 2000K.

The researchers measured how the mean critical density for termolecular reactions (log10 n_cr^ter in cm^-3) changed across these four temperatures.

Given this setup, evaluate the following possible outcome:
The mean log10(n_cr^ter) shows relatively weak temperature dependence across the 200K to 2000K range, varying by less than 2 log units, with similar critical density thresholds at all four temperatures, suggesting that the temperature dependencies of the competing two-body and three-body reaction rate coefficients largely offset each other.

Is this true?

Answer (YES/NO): NO